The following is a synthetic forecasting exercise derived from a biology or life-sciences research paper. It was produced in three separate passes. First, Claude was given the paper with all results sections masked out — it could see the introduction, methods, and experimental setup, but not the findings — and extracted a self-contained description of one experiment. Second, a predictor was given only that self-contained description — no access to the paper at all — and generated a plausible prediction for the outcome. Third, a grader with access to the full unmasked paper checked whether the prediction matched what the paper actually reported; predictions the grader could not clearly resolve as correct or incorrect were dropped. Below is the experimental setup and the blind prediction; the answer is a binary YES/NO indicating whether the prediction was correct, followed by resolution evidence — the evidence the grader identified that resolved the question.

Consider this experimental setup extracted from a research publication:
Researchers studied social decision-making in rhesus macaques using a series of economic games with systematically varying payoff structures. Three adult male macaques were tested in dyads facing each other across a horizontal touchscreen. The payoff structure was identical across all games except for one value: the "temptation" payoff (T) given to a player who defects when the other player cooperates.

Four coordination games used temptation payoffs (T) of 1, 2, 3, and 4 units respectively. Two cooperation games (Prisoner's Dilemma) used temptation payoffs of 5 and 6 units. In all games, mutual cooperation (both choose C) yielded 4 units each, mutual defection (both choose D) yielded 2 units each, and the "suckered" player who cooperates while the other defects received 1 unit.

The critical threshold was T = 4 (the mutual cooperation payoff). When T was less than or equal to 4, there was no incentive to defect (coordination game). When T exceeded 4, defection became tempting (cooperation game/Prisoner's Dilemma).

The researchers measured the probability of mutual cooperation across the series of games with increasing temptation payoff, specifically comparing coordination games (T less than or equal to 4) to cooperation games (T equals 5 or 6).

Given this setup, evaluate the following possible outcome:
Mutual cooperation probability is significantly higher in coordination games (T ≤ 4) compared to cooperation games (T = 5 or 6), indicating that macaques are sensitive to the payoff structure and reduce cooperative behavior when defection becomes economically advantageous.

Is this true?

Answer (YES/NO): NO